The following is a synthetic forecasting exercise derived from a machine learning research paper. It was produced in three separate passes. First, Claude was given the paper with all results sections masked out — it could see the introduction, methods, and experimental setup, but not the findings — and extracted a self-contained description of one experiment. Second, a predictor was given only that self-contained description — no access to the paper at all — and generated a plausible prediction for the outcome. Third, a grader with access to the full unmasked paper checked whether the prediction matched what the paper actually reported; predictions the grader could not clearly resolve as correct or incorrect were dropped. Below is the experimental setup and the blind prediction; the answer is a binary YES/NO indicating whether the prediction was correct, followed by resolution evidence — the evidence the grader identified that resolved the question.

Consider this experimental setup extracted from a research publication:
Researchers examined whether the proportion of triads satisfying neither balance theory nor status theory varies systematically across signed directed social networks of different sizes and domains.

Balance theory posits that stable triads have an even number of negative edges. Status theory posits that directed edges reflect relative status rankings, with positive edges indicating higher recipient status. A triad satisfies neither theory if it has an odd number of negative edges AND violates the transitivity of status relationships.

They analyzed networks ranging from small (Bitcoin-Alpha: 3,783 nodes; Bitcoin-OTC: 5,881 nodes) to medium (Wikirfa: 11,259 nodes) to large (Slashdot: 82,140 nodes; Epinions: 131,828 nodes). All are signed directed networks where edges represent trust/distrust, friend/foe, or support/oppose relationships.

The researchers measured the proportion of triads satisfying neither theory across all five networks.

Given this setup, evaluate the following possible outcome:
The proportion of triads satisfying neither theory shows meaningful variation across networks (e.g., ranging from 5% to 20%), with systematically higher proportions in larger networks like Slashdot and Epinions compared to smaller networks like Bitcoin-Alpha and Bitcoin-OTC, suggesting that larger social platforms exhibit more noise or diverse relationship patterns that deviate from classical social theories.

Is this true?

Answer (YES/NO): NO